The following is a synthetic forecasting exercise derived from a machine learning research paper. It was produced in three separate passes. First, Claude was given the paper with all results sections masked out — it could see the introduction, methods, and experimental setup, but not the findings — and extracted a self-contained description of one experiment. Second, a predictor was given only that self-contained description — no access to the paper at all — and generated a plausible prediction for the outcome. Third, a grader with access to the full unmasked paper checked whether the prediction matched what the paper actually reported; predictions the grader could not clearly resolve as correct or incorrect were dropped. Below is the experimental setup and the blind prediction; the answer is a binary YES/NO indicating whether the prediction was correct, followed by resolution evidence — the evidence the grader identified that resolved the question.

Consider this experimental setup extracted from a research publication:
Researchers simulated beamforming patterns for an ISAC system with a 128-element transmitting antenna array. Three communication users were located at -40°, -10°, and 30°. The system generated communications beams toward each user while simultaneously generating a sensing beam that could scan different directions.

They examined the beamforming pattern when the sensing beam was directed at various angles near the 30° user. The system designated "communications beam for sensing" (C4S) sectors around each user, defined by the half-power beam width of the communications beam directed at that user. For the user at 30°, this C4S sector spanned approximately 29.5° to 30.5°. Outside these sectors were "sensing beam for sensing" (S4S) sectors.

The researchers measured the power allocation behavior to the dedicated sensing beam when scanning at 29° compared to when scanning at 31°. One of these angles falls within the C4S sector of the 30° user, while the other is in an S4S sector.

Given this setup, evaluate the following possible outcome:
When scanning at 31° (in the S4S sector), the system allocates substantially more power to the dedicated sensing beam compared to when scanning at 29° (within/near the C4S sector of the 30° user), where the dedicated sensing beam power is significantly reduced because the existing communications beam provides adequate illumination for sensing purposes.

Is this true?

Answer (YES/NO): NO